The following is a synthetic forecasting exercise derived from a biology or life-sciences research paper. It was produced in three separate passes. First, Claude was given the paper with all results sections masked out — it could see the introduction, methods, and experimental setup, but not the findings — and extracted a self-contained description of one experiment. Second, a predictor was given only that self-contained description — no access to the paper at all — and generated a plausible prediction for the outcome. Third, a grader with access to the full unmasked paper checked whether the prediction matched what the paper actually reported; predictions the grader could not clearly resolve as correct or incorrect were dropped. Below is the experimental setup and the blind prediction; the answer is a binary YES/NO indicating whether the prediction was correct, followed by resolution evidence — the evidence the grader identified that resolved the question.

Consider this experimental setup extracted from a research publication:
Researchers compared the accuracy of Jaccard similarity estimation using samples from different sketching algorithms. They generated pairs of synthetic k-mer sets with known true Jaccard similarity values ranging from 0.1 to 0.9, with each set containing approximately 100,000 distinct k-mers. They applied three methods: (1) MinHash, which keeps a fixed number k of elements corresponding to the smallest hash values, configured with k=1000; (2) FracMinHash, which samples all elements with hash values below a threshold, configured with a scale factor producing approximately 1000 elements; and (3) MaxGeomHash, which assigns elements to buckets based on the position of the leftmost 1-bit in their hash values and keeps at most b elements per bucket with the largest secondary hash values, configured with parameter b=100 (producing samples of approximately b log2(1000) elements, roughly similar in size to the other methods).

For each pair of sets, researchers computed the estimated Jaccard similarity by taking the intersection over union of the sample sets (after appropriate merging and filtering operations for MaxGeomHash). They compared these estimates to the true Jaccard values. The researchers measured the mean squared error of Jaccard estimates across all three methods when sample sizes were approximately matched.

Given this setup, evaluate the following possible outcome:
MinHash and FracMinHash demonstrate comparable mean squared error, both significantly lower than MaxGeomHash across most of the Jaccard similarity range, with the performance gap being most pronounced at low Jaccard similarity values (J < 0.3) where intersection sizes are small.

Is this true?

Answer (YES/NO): NO